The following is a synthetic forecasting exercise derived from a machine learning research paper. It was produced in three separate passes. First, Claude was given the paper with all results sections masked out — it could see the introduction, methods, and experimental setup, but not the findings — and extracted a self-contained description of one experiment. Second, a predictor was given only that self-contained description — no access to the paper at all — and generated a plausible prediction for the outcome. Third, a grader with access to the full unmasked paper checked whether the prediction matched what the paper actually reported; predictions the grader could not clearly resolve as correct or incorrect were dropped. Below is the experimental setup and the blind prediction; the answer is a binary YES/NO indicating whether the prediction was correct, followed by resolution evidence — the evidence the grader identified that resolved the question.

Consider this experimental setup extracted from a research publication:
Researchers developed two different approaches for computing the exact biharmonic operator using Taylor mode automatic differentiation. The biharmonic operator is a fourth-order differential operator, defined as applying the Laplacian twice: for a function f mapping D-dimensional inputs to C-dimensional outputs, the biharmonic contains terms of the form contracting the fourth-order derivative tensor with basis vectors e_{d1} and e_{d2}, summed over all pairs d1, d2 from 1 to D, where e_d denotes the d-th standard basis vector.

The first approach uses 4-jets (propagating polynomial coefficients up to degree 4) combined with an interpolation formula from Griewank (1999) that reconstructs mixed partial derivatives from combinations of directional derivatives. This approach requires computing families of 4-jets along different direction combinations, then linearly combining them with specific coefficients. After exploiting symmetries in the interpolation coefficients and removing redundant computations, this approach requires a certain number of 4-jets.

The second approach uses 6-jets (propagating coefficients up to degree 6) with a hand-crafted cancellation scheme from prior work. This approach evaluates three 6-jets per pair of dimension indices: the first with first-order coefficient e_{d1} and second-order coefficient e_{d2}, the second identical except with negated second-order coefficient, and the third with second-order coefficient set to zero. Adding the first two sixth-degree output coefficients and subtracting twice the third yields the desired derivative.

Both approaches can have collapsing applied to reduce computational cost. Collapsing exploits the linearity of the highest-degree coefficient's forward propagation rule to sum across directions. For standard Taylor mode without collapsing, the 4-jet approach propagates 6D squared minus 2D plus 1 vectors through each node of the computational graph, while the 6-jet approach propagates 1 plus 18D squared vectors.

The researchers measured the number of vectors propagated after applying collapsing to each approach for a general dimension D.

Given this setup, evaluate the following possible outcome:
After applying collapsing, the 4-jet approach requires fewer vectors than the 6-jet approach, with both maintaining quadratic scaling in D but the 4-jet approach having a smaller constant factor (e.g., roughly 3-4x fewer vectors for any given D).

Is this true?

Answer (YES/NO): YES